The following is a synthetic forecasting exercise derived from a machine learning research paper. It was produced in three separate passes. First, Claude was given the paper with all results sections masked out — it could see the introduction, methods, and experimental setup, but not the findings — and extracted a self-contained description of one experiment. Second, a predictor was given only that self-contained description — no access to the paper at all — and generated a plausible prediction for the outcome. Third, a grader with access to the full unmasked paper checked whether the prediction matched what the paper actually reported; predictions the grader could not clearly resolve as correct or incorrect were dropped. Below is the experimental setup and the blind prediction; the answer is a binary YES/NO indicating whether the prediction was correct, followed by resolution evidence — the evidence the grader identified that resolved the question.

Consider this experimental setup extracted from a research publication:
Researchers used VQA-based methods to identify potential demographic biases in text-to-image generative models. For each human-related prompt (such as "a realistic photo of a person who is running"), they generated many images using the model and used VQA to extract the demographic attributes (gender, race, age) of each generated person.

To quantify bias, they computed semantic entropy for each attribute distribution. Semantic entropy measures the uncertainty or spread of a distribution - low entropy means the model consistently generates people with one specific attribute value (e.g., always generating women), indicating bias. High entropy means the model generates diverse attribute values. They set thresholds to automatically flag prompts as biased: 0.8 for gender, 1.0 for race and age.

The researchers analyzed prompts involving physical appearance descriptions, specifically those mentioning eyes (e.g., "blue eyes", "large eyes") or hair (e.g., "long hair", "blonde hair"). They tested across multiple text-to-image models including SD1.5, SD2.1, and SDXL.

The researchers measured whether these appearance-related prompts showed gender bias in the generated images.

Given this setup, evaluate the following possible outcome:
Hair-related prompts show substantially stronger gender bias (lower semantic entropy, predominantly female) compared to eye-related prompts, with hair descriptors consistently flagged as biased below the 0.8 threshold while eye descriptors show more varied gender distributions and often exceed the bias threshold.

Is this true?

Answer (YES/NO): NO